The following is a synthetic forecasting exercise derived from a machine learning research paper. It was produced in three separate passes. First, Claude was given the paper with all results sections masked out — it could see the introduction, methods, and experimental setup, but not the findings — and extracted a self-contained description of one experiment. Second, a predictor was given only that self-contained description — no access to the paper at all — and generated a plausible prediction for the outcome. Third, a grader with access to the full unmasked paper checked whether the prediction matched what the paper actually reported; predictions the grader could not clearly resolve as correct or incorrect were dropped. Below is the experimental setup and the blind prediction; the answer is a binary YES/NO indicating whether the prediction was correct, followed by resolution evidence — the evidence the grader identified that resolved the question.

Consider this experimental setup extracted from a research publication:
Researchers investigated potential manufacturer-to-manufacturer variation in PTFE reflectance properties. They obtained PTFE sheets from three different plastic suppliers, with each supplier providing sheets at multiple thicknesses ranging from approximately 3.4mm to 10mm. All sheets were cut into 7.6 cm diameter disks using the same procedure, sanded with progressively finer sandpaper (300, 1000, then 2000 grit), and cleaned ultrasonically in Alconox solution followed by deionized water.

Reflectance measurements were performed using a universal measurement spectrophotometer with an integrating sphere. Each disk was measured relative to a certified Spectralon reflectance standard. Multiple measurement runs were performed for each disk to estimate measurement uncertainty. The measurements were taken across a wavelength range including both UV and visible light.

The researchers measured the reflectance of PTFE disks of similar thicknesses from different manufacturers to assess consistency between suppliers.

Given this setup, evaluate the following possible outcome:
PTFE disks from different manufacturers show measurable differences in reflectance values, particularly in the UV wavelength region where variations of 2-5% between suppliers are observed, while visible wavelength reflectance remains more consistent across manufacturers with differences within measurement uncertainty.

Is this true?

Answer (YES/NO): NO